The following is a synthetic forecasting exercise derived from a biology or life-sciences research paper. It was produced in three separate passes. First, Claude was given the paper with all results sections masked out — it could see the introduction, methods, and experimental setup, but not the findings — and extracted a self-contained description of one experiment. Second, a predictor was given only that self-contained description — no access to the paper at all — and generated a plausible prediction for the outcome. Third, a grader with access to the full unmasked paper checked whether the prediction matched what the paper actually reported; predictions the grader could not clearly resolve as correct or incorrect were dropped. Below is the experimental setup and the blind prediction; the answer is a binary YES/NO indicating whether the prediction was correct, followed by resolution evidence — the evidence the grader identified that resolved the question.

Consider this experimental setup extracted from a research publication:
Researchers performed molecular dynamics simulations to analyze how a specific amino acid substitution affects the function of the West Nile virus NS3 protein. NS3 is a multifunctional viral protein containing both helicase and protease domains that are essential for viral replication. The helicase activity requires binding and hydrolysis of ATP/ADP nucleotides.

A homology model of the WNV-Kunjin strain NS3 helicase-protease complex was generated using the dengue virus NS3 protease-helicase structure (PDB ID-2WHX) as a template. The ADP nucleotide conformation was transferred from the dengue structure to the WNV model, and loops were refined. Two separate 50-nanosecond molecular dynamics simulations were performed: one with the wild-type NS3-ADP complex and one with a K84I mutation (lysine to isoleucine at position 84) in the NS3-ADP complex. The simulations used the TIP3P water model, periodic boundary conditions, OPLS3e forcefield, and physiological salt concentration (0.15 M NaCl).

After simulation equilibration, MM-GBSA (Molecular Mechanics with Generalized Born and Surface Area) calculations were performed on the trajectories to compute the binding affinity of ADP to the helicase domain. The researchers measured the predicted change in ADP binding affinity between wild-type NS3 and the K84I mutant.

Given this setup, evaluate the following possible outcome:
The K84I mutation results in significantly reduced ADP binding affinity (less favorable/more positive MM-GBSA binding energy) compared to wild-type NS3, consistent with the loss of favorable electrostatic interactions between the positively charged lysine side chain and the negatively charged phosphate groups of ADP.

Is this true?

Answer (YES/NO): NO